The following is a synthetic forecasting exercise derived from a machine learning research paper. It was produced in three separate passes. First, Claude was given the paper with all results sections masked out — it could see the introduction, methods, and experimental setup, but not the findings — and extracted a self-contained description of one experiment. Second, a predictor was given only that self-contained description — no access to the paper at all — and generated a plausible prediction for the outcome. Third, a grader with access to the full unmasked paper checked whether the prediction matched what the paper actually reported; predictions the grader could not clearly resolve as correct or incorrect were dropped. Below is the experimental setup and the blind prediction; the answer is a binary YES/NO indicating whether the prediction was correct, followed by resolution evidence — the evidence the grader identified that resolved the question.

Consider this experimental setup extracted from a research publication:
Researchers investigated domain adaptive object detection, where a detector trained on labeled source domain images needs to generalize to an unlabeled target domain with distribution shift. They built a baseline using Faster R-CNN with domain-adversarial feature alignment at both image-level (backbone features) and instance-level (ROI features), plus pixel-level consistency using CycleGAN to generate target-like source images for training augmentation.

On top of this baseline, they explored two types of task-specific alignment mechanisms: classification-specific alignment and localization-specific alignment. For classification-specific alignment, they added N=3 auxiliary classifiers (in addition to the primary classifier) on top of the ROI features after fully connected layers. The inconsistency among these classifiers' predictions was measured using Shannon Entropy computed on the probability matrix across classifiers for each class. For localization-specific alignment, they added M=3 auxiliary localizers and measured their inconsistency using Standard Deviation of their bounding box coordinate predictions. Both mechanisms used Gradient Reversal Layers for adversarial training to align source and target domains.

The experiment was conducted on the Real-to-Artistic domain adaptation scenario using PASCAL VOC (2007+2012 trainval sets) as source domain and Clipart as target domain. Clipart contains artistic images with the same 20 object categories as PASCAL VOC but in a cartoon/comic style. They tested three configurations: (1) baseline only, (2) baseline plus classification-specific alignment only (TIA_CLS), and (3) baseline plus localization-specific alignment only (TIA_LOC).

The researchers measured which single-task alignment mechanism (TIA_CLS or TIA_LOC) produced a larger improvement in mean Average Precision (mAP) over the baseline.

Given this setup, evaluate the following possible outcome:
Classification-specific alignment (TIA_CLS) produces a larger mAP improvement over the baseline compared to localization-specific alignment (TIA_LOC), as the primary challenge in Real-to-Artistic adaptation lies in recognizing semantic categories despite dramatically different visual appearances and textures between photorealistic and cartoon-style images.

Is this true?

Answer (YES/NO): YES